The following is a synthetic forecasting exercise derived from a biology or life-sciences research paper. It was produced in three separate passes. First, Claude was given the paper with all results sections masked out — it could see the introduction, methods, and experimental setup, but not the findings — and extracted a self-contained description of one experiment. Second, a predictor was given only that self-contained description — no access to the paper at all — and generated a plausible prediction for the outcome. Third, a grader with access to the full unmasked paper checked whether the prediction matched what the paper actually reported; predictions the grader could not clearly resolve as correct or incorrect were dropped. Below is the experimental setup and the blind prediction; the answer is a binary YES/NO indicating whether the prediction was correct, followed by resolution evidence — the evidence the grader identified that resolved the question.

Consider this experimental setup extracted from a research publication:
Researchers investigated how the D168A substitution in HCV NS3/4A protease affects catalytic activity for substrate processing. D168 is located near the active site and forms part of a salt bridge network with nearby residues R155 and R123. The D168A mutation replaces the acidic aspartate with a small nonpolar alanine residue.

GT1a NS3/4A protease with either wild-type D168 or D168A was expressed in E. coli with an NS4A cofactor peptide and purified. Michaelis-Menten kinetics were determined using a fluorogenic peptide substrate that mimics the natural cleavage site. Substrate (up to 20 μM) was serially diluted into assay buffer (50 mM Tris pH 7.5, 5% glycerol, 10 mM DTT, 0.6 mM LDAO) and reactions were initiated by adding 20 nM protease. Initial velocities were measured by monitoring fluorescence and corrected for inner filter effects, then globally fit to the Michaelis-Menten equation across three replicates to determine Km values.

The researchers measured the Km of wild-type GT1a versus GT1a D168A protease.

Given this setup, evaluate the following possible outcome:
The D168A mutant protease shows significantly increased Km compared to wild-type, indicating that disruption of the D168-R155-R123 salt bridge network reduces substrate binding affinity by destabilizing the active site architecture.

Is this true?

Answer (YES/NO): NO